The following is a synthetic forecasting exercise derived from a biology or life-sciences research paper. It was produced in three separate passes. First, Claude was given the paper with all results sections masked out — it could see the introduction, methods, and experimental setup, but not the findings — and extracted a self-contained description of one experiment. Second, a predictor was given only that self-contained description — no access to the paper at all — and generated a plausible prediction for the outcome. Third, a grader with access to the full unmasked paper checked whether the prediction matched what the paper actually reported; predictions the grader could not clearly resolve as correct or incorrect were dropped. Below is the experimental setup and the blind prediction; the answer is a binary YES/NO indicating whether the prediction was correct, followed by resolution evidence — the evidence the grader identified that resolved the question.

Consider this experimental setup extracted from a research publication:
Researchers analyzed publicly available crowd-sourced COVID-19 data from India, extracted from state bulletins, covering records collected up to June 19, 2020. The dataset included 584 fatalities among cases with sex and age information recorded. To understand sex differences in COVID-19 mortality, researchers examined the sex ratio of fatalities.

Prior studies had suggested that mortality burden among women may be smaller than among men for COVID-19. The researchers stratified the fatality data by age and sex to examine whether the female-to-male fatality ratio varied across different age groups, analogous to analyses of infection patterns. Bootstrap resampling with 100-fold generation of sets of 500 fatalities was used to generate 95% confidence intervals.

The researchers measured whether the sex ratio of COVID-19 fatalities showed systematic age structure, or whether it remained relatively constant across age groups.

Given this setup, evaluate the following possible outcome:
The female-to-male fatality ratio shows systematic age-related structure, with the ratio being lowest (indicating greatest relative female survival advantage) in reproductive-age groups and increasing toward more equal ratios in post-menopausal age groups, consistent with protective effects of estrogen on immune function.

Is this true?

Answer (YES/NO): NO